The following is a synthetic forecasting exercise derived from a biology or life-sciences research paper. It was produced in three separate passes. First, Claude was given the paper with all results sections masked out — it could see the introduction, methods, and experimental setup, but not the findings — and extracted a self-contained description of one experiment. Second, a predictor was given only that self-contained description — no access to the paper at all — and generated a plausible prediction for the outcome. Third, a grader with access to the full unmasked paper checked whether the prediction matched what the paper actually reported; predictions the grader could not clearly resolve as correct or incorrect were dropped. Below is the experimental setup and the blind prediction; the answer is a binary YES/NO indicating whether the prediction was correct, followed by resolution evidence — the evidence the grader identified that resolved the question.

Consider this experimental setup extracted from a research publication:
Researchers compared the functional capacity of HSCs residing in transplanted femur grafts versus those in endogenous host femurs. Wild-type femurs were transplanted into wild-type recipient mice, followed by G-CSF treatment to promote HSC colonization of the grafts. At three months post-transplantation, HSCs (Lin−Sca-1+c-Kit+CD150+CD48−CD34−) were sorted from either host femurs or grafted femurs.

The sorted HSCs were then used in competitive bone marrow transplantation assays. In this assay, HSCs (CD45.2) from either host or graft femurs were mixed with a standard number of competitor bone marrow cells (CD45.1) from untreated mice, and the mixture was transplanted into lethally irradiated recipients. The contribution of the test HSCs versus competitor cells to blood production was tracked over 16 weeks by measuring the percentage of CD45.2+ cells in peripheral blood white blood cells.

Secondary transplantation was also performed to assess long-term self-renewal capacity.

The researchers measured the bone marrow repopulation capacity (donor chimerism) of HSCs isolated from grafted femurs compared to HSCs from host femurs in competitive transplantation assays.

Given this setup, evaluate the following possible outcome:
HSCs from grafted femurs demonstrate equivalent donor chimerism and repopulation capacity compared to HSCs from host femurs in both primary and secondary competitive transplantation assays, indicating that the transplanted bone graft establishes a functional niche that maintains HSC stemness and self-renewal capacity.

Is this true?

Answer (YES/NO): YES